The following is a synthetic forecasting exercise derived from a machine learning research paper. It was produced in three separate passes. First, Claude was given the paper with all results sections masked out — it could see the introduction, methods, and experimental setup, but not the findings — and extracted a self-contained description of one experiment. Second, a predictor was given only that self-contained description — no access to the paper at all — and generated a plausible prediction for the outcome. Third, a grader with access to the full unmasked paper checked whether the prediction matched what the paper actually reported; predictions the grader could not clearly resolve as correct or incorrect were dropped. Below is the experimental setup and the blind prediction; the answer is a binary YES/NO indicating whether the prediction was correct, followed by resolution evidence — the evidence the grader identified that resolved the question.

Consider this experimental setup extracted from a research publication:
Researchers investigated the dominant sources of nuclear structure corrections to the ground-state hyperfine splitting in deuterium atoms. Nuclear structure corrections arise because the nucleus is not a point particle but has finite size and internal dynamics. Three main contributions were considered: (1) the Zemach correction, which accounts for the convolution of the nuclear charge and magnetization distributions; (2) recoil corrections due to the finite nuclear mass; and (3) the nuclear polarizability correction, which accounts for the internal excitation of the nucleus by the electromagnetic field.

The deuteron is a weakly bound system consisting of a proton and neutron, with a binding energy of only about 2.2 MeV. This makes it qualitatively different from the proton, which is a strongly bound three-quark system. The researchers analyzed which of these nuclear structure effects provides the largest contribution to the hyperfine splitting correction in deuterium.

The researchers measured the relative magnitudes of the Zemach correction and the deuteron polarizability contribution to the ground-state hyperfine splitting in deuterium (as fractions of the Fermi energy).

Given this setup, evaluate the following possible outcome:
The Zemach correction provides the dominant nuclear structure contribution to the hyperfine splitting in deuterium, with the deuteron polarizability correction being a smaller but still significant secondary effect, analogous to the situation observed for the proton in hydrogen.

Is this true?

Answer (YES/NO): NO